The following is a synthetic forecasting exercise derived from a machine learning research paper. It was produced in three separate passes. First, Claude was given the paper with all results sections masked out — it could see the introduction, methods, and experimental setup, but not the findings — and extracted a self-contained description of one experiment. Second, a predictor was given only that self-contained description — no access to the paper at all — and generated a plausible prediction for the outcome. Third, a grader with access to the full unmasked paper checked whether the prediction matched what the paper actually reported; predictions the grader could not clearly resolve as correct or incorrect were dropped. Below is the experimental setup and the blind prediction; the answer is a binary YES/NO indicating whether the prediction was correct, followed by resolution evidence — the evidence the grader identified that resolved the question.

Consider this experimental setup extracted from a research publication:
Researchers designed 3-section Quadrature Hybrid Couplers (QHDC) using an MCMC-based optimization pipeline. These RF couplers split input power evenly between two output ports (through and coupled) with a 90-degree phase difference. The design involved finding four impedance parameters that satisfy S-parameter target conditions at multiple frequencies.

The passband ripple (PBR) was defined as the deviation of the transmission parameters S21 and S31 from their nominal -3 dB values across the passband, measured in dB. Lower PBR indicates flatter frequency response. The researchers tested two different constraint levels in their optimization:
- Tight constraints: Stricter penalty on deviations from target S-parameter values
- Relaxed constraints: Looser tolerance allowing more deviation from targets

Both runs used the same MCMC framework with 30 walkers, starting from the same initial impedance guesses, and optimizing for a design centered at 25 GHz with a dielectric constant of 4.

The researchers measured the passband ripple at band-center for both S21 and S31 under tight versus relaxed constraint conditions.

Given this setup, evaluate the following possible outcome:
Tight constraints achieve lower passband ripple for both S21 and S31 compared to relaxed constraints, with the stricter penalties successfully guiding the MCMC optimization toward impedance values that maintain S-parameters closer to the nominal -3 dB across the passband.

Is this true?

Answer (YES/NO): YES